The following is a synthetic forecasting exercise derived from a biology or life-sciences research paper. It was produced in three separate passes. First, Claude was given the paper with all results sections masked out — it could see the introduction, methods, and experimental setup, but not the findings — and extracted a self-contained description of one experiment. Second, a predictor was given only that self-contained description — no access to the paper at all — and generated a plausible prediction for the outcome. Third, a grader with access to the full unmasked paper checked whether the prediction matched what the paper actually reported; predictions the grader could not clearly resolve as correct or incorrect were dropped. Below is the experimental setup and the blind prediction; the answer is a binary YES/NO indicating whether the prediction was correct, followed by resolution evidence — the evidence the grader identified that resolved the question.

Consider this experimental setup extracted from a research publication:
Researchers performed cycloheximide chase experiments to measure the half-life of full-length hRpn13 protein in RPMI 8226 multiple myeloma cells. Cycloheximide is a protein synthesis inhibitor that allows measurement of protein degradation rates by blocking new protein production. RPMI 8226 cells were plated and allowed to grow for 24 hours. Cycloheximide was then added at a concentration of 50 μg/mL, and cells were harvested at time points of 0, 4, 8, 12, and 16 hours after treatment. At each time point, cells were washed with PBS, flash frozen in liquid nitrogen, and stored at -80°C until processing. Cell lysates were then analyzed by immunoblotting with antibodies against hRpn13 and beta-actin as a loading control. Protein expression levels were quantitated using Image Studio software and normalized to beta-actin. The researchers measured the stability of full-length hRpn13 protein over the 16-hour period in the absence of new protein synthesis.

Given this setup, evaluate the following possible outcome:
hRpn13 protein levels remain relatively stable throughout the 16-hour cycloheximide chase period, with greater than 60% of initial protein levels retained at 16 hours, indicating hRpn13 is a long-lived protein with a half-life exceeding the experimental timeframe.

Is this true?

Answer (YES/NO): YES